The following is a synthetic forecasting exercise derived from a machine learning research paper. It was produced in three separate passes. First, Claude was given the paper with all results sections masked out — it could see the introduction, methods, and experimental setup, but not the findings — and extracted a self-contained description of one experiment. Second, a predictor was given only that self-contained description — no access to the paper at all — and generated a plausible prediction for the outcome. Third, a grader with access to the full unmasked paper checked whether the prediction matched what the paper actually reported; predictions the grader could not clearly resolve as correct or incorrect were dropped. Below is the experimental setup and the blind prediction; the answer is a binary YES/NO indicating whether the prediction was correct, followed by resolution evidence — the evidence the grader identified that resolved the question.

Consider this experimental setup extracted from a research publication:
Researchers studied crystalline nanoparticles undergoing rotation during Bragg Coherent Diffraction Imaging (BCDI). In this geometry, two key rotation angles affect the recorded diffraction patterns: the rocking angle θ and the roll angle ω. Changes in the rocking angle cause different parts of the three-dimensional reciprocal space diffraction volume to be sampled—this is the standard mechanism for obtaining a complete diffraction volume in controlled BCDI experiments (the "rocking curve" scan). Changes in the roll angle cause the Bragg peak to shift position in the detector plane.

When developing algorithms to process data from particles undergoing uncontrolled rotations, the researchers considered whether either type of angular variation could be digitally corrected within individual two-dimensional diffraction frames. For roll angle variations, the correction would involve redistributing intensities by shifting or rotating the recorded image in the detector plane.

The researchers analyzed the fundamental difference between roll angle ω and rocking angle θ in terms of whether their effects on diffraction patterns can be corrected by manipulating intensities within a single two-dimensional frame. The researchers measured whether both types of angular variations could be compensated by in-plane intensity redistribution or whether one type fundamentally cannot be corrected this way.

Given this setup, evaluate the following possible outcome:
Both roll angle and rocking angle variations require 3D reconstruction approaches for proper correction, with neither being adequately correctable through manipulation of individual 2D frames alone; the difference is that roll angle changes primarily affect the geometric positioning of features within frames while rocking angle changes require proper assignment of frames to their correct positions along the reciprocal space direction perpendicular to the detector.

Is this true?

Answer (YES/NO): NO